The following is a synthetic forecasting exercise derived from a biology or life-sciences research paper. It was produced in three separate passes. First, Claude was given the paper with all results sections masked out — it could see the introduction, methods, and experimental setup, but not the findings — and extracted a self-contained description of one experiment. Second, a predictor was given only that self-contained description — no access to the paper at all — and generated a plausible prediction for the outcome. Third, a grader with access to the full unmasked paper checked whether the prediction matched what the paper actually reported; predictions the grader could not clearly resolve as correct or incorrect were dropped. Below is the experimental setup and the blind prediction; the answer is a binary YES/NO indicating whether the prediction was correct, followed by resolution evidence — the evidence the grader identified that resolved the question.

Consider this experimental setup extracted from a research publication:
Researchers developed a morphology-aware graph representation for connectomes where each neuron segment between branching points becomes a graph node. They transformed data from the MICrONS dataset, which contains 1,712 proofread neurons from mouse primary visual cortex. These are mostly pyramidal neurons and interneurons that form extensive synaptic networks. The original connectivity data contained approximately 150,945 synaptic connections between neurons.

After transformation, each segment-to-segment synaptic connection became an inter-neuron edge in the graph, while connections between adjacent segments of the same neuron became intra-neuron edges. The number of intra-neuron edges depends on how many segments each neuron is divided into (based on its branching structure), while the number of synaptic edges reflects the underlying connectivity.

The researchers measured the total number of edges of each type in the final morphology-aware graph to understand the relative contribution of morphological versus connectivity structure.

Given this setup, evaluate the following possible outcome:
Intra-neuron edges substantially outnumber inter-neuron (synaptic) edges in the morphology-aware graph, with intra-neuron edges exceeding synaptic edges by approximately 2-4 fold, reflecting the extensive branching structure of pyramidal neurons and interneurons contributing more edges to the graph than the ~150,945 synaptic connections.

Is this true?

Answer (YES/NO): NO